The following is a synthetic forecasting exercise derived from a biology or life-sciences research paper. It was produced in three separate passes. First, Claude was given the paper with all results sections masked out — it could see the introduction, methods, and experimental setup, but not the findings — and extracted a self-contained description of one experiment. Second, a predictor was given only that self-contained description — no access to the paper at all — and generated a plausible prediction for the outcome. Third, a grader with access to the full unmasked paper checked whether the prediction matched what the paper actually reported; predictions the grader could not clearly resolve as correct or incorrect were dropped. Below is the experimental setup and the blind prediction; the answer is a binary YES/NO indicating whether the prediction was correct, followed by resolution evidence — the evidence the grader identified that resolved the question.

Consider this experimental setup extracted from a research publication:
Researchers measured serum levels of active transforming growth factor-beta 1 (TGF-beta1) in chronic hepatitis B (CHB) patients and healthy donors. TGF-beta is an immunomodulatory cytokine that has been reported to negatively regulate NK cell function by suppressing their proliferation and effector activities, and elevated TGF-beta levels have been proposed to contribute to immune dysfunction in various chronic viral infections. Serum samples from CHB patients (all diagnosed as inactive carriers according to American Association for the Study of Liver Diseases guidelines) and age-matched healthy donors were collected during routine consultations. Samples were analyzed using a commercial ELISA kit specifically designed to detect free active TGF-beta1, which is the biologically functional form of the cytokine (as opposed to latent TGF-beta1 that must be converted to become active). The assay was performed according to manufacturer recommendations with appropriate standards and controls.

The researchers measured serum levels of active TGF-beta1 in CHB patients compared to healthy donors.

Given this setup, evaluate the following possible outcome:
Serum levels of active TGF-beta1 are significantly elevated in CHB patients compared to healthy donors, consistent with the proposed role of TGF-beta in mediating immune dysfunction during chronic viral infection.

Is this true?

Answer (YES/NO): YES